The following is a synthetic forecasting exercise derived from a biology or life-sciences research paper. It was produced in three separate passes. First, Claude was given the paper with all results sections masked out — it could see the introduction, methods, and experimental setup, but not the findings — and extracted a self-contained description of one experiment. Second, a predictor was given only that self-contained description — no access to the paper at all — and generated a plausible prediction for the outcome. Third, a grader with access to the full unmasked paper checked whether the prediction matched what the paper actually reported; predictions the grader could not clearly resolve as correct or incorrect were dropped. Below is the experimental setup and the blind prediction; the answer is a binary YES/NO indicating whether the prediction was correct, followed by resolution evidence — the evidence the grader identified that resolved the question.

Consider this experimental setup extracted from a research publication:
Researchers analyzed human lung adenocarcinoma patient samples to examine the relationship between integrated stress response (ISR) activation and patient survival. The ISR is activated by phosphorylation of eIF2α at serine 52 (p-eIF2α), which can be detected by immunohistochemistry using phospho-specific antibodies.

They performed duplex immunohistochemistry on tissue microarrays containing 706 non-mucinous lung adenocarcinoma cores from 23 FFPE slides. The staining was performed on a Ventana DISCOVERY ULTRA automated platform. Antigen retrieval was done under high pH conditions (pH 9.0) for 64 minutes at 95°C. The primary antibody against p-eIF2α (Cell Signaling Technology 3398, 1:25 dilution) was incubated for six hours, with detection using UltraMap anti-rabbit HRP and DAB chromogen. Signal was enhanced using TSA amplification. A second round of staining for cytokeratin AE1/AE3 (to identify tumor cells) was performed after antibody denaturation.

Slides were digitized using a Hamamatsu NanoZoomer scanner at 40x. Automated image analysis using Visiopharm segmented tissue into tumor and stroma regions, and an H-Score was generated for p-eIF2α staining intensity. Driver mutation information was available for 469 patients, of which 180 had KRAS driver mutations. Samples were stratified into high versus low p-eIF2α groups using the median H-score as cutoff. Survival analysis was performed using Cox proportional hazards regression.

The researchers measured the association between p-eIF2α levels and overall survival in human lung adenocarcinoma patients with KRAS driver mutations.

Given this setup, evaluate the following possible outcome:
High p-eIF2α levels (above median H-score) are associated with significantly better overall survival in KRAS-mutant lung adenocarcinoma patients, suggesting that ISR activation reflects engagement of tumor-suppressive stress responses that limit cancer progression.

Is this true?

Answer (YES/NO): NO